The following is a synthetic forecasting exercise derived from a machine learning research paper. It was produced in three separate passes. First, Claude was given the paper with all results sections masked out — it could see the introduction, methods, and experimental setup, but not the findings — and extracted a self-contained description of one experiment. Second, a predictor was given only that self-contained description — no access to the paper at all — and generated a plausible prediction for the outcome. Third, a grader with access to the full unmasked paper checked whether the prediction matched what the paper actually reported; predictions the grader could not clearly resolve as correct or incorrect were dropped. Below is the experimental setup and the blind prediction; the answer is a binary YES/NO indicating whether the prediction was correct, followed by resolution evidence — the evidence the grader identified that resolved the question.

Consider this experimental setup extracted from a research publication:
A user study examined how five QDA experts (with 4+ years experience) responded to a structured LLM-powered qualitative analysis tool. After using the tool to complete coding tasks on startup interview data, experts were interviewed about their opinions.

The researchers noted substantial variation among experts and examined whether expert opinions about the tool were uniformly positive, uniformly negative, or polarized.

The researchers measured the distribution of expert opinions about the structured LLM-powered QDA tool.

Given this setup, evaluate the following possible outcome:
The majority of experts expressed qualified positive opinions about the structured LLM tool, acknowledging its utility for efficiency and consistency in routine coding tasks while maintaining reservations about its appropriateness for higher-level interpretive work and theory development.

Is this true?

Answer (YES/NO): NO